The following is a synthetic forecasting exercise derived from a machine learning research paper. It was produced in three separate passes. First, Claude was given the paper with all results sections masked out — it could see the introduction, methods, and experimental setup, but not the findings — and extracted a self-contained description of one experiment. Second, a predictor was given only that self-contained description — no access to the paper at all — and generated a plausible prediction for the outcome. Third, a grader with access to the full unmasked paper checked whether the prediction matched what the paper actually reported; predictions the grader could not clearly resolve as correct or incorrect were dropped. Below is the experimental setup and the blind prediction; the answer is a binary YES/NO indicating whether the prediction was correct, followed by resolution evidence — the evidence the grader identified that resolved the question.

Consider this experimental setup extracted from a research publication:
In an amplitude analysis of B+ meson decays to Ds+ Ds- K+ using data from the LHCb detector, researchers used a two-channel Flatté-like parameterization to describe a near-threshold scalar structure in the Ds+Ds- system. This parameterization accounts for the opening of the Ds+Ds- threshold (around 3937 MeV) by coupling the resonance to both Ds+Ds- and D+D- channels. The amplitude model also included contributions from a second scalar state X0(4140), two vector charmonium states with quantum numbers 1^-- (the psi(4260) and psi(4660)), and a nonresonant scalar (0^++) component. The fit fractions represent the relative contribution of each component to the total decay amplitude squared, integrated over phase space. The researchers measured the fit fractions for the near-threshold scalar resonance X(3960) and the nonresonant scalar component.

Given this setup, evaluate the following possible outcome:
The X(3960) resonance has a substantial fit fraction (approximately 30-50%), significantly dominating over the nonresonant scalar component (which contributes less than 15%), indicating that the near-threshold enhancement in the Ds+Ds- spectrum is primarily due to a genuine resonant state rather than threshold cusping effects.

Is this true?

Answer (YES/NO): NO